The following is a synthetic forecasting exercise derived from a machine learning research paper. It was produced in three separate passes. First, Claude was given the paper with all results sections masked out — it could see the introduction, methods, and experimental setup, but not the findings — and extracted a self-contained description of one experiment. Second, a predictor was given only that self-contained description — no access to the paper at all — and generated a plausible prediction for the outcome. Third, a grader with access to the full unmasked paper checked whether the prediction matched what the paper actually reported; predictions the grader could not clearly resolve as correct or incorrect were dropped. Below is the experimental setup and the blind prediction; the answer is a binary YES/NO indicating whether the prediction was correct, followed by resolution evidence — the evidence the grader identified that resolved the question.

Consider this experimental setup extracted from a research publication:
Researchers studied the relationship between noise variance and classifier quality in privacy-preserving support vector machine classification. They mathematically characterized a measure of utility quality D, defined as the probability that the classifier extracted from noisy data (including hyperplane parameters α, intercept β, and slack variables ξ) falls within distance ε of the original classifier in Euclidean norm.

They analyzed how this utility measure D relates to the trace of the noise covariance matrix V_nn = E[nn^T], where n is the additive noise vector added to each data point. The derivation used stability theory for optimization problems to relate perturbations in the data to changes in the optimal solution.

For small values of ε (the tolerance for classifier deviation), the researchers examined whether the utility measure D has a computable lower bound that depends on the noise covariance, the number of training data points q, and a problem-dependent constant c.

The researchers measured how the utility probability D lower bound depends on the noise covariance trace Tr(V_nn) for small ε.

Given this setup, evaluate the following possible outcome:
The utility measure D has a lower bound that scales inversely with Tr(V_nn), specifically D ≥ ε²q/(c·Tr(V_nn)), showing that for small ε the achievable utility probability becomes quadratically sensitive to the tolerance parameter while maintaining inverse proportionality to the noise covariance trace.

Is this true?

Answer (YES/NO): NO